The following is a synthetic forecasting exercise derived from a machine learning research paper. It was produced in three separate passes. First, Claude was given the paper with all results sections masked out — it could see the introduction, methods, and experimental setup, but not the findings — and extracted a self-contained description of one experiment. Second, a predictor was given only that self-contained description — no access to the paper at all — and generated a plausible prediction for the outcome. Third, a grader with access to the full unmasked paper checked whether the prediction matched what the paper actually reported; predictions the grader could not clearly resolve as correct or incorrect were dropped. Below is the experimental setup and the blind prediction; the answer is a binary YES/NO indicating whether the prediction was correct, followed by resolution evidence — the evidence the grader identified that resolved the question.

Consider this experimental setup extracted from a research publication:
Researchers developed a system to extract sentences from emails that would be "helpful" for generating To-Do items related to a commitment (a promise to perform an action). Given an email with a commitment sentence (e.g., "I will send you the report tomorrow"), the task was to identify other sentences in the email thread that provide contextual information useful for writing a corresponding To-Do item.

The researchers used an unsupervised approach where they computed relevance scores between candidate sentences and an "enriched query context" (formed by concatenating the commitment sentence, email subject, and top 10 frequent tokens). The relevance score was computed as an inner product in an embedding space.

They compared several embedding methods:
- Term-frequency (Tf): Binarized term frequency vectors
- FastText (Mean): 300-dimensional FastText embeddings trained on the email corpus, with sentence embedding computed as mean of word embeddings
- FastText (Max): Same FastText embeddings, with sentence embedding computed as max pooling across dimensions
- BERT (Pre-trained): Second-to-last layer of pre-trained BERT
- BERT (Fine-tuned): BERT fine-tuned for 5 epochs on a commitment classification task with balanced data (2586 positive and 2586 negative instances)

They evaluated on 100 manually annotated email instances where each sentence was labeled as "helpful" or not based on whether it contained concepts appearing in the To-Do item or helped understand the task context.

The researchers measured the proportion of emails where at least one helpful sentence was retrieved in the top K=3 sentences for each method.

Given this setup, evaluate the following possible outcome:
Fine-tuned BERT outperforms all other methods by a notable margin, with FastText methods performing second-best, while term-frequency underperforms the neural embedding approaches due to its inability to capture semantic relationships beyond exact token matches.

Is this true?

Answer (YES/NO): NO